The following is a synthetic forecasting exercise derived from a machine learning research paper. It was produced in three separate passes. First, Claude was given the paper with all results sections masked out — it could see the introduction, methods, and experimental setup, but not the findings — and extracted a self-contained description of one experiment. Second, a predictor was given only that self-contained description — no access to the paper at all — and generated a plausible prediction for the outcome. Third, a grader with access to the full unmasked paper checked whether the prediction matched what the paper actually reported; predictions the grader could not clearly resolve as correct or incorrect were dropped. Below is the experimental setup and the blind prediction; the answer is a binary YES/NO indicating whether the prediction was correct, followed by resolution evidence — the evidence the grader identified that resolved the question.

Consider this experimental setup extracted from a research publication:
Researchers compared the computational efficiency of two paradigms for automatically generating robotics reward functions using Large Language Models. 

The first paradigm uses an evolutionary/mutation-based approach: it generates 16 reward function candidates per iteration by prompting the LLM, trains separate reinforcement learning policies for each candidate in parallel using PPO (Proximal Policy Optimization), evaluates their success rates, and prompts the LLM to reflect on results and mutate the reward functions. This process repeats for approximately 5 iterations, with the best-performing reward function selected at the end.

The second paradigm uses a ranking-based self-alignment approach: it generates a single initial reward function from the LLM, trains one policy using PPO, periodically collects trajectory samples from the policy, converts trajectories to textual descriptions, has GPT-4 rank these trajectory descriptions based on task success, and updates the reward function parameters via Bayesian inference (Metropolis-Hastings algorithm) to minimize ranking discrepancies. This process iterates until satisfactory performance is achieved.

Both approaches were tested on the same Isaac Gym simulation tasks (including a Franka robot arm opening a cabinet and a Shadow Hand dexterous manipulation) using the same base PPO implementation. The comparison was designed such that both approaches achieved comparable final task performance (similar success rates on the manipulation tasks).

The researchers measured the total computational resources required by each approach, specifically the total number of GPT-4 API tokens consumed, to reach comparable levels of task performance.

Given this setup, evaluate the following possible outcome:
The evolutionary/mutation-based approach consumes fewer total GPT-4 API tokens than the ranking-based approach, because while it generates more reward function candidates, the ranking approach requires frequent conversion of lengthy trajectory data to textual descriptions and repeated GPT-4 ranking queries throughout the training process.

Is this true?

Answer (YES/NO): NO